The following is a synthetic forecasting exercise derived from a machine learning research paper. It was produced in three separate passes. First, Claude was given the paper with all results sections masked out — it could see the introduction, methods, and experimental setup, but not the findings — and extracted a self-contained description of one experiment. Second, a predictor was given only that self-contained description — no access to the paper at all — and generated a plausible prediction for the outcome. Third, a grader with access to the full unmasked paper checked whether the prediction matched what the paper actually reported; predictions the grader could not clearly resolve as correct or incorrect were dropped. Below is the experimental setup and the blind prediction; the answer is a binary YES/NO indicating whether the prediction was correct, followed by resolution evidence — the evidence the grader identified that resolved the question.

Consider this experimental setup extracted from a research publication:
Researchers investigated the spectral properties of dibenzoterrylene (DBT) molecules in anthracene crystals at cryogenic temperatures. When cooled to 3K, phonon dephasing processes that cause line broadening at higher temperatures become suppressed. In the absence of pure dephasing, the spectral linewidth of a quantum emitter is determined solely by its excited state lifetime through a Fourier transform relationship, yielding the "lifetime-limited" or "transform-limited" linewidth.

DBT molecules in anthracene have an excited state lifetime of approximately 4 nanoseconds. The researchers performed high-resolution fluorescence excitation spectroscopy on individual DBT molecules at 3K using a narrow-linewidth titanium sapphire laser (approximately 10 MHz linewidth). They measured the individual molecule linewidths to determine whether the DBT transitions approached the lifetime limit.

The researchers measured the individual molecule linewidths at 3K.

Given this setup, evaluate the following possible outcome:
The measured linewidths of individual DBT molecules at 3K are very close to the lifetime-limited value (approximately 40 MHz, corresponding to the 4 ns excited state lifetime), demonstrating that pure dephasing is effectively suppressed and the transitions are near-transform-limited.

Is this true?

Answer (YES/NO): YES